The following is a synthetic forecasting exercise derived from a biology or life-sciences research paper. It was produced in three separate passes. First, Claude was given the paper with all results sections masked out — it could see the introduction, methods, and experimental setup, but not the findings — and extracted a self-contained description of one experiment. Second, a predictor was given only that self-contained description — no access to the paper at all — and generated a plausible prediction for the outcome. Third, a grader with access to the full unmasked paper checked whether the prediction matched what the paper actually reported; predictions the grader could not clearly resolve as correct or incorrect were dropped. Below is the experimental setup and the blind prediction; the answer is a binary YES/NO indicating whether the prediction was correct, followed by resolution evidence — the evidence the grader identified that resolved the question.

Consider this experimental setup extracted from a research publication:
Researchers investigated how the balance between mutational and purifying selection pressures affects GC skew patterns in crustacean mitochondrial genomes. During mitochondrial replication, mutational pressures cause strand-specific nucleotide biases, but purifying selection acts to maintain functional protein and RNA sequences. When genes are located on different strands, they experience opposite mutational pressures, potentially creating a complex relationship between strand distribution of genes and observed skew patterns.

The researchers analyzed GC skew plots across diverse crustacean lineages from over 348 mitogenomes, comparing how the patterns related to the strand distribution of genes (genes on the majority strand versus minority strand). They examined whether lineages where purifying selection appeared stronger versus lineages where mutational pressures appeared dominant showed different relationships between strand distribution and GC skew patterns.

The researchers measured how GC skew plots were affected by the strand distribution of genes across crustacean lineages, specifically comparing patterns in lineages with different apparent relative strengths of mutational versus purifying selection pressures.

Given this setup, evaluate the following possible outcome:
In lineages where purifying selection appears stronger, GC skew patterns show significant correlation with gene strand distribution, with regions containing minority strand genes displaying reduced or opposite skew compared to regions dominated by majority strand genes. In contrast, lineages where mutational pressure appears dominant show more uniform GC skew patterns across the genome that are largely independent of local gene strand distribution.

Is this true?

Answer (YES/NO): YES